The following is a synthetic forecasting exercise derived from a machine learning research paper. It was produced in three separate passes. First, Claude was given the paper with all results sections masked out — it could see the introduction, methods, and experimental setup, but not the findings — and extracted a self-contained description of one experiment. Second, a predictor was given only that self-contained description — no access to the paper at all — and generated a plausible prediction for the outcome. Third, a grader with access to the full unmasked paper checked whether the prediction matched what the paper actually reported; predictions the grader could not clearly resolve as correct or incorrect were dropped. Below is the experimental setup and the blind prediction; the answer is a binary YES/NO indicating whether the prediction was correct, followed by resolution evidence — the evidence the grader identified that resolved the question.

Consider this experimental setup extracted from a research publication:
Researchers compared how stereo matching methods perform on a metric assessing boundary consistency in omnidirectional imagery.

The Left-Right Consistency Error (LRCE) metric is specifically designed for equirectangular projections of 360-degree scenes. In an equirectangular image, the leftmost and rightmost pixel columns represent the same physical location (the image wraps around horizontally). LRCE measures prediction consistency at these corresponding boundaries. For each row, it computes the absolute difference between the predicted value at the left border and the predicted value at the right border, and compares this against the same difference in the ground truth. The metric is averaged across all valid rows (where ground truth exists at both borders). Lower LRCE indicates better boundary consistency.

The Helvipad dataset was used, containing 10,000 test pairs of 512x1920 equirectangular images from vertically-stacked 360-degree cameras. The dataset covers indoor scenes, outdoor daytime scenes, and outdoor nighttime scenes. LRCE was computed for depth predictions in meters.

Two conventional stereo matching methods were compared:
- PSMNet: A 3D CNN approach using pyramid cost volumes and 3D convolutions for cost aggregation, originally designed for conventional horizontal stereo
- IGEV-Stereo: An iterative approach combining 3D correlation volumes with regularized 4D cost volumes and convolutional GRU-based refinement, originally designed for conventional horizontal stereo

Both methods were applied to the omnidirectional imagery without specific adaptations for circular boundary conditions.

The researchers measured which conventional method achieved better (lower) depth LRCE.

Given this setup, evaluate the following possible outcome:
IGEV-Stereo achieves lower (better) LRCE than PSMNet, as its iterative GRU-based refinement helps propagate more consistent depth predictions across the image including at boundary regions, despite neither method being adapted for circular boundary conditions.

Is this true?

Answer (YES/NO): YES